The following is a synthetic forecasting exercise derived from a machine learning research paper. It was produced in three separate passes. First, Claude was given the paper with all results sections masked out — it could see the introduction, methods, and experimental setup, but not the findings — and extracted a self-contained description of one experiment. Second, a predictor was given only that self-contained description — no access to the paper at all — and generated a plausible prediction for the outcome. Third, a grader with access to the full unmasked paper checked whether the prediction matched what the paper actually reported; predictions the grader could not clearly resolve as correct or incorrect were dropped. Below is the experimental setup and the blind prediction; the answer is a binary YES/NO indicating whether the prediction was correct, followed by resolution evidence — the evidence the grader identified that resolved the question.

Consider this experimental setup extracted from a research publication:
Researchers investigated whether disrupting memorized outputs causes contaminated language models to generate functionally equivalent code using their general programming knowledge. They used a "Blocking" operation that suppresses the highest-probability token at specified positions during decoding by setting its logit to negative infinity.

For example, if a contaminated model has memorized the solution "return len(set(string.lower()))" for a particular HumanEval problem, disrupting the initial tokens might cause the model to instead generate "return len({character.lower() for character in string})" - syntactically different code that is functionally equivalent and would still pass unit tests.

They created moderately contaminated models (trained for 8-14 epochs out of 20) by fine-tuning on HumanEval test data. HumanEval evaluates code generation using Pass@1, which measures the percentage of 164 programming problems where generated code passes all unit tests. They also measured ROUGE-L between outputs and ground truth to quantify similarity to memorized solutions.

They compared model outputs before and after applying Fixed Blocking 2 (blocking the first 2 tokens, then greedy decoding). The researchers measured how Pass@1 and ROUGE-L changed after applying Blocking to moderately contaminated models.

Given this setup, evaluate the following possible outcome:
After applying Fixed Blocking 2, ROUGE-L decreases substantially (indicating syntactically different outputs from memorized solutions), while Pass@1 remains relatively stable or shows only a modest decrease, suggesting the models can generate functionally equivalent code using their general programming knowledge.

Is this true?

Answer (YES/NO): NO